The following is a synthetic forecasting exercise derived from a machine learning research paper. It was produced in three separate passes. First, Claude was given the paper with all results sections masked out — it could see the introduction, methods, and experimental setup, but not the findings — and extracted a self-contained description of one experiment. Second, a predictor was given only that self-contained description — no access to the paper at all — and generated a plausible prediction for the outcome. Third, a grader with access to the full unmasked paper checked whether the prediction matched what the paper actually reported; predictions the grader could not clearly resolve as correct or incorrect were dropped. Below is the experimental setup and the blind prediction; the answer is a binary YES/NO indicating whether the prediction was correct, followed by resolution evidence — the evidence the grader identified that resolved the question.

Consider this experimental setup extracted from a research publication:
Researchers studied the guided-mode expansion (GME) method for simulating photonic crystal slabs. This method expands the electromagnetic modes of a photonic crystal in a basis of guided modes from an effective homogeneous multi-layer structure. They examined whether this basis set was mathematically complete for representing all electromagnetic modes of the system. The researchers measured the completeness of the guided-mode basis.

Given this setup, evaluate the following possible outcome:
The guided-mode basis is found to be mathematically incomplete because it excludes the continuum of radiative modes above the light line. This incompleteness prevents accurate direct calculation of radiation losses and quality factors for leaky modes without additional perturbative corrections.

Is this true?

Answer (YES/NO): YES